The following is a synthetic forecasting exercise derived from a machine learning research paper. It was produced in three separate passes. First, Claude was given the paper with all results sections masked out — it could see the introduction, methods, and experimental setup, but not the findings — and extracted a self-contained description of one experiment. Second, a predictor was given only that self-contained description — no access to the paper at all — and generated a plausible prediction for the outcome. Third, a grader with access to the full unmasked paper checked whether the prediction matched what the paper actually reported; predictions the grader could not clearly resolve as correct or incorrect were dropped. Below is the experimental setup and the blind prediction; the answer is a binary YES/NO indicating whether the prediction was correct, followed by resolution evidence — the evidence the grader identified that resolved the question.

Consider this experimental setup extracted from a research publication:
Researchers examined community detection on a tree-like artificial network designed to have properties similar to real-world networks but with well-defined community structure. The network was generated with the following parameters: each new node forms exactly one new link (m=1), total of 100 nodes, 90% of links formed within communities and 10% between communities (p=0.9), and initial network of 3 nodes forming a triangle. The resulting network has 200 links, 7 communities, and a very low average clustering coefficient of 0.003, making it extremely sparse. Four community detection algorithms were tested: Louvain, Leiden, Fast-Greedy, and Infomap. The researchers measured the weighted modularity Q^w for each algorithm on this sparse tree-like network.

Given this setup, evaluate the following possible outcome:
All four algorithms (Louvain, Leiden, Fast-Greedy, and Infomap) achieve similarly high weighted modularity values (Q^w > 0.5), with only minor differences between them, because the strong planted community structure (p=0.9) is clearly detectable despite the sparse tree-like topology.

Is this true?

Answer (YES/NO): NO